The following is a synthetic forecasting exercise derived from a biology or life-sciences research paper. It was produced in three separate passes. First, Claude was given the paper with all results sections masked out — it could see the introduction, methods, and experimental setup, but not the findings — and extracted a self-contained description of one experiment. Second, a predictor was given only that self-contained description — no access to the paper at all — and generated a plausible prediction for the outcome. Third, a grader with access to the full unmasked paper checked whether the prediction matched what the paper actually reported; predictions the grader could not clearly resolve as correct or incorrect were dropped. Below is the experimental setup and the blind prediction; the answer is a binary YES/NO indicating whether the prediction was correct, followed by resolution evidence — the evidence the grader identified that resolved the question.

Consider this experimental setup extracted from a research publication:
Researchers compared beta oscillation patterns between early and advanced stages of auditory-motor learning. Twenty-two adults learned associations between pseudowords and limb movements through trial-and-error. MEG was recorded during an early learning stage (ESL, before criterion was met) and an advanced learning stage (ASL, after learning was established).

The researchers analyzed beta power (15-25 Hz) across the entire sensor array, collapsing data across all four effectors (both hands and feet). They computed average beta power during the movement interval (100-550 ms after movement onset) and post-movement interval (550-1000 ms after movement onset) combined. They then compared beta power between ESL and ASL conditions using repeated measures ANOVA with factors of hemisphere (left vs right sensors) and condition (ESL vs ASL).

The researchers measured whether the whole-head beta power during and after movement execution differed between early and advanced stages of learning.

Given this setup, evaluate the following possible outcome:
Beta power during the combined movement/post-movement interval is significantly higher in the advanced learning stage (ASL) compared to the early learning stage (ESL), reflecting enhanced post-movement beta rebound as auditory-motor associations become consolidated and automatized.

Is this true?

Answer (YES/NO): NO